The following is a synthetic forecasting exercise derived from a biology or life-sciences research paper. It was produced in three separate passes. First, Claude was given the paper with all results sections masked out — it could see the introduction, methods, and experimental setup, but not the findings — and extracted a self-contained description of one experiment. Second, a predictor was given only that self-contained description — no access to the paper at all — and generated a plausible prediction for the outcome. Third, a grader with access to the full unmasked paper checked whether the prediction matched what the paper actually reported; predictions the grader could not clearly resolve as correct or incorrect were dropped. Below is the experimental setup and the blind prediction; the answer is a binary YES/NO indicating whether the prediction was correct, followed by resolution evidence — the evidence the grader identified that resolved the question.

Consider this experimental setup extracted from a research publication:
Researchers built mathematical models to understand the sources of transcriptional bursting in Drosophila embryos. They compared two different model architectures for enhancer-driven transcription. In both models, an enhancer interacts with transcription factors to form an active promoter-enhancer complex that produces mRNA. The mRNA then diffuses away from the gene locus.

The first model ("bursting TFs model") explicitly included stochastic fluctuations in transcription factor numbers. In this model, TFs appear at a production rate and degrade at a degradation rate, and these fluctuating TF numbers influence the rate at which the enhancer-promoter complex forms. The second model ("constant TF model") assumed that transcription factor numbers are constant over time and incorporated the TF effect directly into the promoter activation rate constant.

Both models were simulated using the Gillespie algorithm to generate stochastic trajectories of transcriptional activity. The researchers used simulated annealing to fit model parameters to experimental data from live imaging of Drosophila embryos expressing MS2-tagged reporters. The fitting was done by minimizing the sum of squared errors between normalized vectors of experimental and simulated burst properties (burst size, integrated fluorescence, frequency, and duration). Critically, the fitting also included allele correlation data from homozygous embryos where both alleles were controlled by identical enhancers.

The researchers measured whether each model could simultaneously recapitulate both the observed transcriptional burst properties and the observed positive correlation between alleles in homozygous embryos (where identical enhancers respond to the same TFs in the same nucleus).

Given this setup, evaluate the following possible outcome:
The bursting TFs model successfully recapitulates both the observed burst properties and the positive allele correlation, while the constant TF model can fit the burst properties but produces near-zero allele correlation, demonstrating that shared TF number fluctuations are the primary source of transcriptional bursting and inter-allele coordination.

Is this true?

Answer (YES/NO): NO